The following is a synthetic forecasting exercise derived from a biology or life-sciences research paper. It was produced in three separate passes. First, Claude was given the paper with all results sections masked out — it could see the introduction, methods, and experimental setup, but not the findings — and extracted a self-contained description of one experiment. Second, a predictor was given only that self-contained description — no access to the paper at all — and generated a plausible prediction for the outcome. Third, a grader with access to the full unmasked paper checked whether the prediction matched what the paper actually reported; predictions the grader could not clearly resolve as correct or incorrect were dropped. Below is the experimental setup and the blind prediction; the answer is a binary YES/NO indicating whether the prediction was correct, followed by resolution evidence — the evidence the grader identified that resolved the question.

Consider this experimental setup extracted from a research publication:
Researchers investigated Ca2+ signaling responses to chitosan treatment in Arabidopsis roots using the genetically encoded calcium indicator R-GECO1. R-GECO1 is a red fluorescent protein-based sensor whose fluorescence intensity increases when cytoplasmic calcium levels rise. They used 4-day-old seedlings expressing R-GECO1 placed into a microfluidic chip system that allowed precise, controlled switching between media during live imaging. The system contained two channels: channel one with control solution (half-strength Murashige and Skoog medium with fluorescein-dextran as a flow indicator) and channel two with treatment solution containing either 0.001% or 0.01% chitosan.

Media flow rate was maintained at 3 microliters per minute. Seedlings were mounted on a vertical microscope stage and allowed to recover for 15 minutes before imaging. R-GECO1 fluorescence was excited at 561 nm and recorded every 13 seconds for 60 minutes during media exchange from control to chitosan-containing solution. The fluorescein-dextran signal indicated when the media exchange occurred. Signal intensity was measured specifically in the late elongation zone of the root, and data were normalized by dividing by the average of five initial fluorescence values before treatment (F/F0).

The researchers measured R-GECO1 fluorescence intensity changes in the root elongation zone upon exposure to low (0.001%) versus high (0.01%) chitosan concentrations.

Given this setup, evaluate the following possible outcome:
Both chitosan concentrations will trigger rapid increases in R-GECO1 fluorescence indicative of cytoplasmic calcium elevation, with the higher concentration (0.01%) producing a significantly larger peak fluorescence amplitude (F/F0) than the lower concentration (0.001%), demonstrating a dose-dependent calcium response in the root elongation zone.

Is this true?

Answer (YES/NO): YES